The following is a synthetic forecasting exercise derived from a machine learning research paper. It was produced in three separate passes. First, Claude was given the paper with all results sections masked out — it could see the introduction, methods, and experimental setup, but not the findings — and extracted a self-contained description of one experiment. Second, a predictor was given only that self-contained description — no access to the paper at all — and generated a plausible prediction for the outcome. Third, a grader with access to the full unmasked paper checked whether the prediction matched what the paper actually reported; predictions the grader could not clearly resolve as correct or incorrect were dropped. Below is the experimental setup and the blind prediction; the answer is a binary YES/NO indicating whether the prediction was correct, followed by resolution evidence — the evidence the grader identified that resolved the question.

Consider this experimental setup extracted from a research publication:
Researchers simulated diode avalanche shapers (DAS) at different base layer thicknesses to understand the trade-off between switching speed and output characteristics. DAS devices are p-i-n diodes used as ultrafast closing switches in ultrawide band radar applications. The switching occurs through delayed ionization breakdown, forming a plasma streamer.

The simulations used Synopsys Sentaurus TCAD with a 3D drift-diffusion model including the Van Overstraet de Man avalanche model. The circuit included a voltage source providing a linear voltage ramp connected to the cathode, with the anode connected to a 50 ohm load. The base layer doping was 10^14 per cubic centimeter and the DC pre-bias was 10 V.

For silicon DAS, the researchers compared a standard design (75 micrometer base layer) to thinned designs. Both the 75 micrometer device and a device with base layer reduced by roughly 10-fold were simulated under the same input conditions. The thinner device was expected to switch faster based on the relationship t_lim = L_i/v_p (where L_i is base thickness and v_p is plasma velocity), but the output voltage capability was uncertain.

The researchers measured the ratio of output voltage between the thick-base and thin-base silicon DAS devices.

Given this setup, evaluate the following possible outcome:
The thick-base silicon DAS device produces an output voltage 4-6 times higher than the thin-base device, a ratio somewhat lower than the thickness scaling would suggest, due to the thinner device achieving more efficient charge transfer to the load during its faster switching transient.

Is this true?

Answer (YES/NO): YES